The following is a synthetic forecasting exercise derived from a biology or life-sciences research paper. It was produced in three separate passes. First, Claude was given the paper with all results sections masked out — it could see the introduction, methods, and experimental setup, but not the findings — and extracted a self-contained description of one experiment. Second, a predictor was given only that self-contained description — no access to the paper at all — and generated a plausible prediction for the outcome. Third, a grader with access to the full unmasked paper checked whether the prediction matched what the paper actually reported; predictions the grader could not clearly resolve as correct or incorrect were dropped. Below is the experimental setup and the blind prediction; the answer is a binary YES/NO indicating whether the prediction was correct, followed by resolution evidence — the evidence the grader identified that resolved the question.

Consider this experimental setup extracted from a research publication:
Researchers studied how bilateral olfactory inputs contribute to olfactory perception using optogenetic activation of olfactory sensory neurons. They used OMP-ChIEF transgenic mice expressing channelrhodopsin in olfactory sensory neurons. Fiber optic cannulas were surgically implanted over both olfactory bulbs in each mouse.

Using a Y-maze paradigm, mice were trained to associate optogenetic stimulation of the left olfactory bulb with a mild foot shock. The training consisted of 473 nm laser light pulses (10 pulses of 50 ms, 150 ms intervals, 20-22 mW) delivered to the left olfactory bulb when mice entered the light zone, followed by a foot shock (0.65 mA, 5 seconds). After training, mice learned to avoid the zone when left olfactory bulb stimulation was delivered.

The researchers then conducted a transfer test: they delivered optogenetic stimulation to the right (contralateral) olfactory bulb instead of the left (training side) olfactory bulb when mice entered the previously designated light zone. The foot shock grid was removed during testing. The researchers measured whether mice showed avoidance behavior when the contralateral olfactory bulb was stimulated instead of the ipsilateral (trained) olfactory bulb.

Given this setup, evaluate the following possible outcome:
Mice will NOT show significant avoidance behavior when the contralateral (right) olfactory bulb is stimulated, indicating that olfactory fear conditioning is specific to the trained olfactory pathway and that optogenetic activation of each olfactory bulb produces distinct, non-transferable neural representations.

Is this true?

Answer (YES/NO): YES